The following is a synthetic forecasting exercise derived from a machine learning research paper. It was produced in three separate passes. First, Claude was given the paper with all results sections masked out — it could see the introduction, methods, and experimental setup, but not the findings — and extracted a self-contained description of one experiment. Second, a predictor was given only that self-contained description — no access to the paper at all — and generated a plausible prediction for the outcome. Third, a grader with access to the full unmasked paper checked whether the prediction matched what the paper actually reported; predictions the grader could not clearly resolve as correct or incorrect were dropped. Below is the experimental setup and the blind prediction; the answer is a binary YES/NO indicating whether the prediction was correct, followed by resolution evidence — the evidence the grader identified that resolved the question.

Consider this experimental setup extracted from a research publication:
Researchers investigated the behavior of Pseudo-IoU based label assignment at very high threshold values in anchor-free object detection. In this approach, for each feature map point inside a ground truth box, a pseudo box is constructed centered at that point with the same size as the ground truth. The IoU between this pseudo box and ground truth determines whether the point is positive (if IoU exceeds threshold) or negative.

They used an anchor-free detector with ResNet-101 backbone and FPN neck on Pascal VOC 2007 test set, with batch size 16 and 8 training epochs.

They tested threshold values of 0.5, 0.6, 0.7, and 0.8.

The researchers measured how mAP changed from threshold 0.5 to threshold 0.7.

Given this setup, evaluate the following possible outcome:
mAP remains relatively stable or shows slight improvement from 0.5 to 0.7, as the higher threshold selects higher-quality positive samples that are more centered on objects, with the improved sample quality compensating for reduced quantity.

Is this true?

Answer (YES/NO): NO